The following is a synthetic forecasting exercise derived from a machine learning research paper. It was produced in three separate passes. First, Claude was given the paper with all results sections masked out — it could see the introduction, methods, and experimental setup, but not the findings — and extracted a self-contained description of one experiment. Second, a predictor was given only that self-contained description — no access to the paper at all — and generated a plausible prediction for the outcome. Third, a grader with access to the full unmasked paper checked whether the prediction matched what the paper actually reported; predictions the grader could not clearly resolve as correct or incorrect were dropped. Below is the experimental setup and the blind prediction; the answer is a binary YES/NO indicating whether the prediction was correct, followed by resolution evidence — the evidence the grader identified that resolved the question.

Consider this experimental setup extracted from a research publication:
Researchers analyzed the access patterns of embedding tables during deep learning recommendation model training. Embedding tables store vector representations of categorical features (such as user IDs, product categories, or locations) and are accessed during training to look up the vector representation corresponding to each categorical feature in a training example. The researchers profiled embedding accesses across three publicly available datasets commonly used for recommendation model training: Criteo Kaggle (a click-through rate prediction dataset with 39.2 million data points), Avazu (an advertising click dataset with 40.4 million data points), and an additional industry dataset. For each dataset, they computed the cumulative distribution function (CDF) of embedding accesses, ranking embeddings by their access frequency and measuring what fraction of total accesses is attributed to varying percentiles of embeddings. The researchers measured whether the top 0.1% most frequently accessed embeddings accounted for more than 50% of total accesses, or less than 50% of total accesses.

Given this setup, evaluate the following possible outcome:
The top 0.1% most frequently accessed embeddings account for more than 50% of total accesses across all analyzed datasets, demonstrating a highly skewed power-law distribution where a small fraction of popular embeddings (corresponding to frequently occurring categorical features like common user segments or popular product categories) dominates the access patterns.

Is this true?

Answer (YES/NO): YES